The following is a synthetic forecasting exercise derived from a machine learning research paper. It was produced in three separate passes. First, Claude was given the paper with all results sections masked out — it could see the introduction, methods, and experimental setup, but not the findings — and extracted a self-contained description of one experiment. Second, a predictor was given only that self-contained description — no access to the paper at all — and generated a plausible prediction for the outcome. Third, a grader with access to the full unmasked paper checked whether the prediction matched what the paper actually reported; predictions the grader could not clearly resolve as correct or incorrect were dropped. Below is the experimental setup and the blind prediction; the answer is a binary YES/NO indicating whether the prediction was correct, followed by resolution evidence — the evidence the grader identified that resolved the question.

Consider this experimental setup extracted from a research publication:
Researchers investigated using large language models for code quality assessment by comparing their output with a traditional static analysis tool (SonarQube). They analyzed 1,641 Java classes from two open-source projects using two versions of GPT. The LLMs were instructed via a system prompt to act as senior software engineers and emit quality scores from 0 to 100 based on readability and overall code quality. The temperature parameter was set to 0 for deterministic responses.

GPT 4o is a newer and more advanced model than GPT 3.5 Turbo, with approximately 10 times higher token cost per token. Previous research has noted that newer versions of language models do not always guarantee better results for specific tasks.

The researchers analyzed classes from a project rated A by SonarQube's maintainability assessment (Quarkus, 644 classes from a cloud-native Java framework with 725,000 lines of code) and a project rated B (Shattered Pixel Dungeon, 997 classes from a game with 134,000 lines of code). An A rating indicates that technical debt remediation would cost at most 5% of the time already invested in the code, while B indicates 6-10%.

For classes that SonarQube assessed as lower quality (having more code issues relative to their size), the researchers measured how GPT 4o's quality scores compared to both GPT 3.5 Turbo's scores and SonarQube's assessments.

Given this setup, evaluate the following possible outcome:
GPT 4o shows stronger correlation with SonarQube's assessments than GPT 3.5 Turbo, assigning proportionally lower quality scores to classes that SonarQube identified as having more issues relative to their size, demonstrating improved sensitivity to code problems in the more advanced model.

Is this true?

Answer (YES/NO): NO